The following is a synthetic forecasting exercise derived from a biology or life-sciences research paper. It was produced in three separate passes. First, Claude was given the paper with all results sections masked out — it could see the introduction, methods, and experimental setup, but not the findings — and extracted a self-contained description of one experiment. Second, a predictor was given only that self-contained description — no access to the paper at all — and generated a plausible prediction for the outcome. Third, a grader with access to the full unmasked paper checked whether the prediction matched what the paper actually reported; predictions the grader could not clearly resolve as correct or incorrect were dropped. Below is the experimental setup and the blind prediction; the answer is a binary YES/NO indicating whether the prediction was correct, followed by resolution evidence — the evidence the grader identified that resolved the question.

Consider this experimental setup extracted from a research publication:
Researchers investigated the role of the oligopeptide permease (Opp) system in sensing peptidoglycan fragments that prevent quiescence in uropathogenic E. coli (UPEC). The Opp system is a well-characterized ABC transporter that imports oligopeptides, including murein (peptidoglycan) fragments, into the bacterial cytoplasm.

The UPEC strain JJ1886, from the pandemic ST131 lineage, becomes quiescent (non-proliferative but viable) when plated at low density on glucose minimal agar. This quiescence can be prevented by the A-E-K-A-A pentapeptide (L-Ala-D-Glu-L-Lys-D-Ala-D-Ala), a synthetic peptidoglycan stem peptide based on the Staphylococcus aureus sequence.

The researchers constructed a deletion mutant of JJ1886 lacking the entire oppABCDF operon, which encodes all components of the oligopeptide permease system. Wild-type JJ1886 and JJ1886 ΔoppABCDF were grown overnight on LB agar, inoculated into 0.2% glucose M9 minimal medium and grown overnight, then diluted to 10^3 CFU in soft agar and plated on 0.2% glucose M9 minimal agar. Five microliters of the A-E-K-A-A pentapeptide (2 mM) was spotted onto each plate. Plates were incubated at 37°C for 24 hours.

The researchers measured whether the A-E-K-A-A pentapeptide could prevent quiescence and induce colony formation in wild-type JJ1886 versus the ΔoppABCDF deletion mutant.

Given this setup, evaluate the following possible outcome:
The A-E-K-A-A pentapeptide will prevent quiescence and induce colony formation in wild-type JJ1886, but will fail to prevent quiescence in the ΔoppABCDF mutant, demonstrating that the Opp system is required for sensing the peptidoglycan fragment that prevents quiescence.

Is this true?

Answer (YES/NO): NO